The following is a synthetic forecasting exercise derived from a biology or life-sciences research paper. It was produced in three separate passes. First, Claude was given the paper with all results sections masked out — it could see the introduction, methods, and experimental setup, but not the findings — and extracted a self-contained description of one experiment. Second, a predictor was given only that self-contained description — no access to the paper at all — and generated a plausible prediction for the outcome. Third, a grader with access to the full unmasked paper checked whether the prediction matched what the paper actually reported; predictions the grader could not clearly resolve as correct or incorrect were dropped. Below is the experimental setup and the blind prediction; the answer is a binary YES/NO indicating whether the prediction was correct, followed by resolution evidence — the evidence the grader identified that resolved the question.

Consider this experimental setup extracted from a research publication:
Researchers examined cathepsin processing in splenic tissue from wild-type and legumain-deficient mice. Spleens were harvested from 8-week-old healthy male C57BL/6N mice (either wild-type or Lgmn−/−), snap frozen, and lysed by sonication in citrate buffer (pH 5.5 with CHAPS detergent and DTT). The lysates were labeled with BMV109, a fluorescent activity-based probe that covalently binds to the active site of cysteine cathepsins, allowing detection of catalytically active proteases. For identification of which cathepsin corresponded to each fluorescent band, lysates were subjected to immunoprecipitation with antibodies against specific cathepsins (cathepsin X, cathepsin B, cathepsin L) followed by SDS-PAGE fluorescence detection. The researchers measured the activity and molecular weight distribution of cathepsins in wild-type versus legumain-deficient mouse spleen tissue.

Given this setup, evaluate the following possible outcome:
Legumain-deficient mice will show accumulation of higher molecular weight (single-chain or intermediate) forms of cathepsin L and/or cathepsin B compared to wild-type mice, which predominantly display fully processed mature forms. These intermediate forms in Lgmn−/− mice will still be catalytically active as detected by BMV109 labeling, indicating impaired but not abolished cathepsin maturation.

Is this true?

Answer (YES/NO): YES